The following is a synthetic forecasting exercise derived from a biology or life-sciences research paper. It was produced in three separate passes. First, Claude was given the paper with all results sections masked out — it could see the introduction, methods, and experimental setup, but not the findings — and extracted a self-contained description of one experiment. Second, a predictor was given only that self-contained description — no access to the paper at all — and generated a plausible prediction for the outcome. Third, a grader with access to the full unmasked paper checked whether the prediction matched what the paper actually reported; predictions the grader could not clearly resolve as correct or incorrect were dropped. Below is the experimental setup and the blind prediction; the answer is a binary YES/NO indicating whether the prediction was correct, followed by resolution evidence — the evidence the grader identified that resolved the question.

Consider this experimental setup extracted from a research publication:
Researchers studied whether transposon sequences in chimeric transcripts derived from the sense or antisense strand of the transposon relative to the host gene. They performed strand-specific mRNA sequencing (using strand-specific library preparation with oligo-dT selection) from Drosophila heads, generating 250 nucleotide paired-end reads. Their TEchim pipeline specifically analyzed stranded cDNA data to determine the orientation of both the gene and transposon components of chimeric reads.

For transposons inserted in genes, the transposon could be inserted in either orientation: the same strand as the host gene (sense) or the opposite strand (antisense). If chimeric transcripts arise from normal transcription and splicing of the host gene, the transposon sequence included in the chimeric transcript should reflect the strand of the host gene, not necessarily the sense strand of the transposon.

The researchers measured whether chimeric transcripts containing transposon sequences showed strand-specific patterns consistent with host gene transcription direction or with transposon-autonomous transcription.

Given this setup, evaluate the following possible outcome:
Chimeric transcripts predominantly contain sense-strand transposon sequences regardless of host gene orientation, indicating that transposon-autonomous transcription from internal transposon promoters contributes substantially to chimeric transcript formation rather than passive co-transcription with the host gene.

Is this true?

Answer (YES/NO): NO